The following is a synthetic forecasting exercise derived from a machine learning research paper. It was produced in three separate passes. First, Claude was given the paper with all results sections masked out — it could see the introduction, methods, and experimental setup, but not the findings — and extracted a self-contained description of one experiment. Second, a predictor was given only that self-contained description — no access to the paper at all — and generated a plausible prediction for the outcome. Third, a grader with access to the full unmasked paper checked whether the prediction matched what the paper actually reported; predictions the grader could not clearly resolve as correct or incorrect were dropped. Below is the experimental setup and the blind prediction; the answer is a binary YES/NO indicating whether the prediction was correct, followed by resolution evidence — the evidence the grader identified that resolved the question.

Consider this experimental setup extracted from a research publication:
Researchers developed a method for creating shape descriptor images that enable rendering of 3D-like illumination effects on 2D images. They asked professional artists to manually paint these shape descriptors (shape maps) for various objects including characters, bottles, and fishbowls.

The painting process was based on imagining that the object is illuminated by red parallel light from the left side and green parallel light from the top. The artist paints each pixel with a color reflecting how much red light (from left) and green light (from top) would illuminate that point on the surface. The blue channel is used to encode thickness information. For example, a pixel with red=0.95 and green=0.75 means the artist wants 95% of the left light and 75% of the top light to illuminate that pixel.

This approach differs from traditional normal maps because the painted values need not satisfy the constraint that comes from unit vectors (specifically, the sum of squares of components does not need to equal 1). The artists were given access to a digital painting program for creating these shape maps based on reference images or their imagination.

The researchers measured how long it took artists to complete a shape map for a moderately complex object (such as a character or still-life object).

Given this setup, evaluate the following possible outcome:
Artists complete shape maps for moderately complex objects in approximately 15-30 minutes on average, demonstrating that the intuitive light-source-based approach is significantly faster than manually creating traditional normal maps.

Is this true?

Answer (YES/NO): NO